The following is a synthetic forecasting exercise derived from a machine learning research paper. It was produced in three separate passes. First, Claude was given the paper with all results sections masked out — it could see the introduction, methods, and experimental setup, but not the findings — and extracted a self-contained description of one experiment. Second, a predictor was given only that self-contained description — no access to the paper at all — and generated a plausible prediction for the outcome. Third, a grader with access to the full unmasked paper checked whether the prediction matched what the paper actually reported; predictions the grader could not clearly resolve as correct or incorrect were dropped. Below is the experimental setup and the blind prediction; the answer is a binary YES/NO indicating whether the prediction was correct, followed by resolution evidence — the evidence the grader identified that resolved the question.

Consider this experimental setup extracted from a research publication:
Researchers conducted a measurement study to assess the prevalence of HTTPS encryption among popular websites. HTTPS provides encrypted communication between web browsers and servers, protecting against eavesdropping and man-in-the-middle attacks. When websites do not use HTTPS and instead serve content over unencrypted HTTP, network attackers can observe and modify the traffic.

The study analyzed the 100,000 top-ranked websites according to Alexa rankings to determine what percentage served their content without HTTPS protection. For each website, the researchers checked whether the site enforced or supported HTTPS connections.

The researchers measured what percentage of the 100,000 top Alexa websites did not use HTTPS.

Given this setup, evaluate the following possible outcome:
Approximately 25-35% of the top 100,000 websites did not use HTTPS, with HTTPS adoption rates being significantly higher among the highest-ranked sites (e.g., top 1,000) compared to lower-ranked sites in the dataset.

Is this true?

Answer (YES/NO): NO